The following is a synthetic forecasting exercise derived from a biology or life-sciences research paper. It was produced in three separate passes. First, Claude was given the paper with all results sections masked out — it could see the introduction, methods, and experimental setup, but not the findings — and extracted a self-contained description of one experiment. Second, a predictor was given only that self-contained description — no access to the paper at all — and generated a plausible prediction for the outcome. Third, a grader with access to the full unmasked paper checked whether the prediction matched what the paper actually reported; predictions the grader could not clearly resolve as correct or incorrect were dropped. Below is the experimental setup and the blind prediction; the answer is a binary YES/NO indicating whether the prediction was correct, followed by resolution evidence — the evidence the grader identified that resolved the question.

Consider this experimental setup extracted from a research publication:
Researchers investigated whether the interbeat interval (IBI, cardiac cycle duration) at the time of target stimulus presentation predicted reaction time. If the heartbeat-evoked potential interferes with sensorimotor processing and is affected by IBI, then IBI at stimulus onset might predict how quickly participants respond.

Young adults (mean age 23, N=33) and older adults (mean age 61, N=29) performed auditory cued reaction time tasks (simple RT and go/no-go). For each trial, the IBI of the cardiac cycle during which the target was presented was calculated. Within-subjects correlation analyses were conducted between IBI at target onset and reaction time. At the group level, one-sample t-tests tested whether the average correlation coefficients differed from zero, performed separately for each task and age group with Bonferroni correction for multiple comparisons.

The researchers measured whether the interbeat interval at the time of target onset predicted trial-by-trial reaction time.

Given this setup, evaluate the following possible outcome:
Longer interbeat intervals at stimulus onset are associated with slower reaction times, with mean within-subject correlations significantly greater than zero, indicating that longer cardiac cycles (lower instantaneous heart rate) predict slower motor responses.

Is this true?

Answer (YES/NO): NO